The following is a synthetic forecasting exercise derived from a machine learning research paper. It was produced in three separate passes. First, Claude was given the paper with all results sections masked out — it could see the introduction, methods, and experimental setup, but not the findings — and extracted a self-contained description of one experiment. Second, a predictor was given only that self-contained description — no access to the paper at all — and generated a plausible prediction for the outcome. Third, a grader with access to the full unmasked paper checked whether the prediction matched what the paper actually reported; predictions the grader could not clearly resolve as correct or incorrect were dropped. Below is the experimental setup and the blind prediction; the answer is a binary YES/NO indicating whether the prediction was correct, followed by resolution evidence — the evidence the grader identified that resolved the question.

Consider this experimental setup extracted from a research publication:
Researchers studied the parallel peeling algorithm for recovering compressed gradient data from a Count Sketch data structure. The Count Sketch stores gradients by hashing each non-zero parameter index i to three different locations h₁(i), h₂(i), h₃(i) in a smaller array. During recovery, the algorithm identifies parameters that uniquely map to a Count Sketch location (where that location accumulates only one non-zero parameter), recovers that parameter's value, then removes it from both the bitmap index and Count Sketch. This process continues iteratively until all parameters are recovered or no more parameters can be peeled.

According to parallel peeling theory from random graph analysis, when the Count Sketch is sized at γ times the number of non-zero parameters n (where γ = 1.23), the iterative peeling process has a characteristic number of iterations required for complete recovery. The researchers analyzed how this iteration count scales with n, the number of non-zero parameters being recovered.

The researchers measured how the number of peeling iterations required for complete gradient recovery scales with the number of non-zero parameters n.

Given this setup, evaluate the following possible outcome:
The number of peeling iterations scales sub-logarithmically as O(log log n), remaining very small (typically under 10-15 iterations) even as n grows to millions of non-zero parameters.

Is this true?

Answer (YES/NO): YES